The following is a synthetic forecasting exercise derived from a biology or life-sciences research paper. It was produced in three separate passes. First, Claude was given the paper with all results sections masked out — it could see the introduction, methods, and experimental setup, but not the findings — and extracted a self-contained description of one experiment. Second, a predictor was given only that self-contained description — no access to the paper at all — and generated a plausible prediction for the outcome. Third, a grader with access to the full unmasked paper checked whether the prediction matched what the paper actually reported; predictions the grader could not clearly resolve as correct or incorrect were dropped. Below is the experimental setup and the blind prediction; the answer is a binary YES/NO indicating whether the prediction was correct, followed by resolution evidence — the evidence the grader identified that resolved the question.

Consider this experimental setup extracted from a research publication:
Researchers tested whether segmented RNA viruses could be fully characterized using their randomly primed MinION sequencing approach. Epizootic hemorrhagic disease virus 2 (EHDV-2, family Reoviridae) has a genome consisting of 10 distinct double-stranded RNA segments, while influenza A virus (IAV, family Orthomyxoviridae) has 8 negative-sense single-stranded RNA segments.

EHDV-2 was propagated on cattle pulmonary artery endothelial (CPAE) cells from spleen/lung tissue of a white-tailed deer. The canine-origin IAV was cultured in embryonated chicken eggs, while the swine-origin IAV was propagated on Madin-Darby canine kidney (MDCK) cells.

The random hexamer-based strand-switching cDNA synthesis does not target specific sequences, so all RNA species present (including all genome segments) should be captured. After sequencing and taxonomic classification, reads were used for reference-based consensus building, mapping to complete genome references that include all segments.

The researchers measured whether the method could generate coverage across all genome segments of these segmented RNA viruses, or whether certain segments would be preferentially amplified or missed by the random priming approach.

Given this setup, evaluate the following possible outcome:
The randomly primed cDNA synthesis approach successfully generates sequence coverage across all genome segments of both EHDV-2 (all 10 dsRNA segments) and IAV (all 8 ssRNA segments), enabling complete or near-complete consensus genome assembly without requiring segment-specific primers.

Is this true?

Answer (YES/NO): YES